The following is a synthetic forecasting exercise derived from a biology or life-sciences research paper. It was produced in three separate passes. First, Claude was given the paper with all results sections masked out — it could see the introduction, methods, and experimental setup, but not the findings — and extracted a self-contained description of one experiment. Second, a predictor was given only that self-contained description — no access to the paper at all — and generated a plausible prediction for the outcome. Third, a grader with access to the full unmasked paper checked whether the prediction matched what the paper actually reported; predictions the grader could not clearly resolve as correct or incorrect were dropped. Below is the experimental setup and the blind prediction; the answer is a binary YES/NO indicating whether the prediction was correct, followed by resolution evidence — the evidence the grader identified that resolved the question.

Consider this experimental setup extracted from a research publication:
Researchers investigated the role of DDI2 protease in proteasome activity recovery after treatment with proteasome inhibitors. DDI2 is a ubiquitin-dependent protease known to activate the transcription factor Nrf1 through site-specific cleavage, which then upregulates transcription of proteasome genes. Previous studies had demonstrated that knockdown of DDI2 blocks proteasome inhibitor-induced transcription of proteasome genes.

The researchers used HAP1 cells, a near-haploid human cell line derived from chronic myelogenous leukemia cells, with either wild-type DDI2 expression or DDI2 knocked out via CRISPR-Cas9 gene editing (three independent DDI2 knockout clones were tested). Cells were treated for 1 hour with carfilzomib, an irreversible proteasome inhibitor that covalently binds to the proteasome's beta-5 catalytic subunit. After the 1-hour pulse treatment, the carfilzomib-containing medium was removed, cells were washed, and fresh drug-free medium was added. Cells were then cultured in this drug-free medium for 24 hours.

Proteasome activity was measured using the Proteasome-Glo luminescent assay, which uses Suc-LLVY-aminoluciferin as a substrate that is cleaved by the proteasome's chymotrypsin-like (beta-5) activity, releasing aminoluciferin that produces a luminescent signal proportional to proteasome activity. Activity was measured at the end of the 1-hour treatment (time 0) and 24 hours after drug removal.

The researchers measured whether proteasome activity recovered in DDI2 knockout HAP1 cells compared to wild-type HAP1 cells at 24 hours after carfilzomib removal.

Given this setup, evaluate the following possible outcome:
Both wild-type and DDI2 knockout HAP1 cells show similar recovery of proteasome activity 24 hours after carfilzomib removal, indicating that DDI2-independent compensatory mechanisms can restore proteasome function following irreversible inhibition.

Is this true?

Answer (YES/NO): YES